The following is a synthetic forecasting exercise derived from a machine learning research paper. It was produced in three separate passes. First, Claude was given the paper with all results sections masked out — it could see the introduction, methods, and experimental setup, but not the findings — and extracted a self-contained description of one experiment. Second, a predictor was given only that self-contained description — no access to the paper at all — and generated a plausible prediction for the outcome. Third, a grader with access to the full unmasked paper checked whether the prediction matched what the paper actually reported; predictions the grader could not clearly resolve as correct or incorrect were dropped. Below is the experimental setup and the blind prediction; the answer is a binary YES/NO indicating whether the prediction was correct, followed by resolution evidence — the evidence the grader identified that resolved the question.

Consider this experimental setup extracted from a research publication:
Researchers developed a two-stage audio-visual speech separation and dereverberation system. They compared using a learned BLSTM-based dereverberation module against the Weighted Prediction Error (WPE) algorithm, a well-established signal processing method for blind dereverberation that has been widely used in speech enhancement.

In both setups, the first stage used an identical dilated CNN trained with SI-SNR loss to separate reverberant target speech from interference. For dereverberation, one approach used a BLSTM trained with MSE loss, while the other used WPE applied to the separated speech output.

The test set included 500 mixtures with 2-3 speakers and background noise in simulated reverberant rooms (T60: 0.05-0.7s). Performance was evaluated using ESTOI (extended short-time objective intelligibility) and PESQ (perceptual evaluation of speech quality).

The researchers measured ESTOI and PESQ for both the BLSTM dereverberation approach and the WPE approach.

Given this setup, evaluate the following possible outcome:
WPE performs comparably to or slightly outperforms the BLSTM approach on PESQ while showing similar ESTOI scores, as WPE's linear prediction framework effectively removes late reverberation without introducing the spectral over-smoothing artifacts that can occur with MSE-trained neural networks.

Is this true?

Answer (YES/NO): NO